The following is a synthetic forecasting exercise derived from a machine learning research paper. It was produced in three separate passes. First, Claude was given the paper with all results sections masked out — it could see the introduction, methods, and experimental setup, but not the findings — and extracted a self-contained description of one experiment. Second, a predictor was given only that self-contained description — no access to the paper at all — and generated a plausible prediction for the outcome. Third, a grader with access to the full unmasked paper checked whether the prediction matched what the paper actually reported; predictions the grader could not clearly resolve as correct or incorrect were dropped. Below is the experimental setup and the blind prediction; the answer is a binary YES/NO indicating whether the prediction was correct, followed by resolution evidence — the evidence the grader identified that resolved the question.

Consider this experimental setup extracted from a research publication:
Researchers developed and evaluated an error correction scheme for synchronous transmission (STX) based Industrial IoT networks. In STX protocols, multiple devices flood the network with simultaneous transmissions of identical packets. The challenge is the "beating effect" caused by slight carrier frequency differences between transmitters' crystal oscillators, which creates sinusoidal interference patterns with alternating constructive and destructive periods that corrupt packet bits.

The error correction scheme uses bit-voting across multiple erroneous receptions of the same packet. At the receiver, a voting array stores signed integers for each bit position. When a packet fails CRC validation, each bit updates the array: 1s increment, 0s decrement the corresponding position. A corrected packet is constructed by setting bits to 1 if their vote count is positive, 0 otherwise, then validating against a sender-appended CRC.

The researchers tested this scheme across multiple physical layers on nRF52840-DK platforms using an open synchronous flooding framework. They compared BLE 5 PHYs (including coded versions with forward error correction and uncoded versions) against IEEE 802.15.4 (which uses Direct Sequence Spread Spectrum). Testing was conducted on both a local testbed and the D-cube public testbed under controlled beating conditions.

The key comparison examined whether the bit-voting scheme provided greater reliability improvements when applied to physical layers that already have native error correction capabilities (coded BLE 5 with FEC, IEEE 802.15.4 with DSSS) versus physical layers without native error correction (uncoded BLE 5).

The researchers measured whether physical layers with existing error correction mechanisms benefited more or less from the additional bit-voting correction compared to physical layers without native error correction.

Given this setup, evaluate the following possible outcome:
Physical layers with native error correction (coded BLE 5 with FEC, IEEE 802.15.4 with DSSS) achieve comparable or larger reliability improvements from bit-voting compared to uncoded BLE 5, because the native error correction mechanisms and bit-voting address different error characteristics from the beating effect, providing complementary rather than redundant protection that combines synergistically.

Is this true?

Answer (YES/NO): NO